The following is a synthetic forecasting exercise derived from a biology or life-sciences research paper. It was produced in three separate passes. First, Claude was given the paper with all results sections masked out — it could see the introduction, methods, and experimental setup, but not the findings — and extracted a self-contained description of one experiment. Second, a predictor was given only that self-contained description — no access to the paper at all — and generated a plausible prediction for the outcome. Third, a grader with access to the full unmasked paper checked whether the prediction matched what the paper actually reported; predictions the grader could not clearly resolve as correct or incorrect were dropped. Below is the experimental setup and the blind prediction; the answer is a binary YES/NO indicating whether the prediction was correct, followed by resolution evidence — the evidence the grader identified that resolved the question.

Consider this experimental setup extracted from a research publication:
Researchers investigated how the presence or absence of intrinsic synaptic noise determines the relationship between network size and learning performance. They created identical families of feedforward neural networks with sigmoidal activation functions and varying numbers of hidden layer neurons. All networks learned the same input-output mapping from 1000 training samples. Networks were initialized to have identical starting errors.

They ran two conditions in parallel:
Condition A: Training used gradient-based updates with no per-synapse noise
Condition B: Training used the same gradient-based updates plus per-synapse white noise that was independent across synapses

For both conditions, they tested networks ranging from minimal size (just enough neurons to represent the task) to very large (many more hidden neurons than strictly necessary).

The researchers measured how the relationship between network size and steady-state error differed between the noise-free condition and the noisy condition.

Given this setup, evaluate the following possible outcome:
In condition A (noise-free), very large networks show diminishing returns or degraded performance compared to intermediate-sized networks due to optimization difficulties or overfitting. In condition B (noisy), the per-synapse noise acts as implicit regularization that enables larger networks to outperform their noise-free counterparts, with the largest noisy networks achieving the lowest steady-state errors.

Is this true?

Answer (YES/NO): NO